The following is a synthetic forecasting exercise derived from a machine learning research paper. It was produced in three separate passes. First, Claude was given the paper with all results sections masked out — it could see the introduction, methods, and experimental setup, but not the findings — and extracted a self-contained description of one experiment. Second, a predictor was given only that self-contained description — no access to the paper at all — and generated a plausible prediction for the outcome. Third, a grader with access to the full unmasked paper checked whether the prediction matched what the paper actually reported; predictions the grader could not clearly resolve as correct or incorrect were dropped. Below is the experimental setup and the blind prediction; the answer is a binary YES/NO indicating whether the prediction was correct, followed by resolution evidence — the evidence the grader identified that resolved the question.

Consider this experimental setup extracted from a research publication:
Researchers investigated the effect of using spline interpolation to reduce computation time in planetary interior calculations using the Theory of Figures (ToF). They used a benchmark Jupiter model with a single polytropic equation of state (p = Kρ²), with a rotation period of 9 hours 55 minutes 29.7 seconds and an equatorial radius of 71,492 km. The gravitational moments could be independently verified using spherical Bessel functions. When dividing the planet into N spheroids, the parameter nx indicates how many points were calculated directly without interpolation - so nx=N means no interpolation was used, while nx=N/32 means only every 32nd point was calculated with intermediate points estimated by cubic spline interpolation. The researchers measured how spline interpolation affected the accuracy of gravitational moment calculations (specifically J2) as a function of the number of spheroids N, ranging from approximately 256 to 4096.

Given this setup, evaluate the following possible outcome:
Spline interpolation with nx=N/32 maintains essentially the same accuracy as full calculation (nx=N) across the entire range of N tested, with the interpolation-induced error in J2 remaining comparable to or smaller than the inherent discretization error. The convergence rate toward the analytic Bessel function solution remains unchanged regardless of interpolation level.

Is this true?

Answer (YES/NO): NO